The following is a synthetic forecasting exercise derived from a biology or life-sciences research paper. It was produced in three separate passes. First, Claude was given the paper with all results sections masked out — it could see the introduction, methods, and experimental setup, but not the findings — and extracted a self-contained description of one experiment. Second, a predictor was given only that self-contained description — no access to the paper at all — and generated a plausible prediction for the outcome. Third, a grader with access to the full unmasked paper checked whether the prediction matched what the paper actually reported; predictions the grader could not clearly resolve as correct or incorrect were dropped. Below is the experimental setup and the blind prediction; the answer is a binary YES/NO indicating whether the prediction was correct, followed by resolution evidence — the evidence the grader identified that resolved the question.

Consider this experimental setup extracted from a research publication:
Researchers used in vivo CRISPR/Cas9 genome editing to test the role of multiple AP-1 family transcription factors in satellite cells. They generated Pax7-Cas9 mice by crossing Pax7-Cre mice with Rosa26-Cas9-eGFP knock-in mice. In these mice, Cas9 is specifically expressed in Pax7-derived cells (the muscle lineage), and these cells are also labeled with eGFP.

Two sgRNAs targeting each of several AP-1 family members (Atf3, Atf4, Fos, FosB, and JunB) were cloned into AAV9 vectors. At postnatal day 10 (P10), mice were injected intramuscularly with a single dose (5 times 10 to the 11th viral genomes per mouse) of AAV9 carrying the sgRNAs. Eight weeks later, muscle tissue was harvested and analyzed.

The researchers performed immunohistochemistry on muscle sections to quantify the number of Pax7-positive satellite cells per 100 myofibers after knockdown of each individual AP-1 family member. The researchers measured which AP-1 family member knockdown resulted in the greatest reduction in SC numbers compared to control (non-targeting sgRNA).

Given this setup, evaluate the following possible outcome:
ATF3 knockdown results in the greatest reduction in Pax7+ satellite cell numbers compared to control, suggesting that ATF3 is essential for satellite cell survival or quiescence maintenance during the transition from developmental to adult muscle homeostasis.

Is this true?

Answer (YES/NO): NO